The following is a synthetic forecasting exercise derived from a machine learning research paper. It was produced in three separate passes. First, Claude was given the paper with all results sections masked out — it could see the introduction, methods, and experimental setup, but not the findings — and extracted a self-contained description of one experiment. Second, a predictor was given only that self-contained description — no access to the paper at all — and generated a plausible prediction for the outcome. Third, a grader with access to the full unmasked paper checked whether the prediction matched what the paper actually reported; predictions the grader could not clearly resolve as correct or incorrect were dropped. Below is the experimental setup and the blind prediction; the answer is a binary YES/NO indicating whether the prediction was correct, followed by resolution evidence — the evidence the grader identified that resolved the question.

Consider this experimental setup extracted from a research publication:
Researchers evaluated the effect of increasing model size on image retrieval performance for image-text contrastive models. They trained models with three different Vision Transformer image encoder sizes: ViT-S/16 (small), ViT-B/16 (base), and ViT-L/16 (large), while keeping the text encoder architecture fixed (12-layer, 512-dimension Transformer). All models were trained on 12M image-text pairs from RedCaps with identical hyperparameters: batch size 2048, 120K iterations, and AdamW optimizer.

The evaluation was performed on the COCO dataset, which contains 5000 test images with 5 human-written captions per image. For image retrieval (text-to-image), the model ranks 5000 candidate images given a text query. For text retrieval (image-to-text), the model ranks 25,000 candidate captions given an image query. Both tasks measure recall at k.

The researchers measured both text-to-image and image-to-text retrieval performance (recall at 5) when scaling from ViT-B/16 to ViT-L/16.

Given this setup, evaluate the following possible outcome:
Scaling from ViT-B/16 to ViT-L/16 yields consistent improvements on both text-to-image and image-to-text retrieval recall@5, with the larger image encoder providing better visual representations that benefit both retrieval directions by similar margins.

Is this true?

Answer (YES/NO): NO